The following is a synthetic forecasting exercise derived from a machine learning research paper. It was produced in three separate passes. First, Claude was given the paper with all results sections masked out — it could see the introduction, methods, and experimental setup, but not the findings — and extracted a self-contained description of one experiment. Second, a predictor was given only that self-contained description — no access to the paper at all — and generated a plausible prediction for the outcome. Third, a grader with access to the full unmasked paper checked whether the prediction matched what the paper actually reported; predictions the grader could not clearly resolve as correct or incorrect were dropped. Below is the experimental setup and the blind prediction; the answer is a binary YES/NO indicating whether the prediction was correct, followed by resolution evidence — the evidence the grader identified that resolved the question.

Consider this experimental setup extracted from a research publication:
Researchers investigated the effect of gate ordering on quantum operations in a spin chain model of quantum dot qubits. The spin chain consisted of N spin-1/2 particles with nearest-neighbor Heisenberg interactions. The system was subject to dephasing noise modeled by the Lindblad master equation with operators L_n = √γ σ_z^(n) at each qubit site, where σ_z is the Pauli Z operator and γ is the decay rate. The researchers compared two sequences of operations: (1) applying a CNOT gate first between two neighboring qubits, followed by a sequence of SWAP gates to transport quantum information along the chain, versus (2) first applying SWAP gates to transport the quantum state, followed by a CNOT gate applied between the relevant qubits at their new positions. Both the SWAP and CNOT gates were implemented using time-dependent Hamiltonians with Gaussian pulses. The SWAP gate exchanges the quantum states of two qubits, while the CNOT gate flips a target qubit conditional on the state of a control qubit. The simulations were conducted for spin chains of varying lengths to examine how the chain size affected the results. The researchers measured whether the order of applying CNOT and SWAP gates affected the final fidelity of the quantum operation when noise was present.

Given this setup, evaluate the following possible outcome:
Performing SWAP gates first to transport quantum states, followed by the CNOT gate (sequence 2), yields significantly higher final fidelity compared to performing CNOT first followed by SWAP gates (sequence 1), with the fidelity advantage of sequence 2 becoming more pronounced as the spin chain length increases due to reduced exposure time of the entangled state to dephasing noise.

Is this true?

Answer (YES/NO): NO